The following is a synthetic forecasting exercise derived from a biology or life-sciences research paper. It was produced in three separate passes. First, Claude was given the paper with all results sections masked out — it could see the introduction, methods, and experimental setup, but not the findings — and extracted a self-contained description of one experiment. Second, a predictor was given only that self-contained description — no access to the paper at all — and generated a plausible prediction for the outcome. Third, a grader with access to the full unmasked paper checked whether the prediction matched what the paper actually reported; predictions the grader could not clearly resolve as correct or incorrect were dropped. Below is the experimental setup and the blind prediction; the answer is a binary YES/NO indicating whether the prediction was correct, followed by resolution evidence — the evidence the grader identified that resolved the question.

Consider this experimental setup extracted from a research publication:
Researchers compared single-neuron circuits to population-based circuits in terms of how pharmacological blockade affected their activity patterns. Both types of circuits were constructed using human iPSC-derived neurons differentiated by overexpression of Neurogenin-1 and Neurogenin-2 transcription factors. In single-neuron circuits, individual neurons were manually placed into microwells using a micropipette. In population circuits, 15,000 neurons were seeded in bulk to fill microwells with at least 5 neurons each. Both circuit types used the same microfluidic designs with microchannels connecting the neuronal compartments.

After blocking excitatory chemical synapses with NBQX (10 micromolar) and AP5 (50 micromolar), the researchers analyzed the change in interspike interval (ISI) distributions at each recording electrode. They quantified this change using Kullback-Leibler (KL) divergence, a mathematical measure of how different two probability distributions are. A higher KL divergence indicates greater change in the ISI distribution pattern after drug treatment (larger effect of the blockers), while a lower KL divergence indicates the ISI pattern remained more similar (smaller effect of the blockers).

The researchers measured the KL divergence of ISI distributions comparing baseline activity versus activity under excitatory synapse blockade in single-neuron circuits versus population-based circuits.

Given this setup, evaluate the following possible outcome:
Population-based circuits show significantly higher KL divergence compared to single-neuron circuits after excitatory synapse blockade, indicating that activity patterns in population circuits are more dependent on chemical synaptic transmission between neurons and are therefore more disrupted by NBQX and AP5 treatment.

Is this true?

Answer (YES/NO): NO